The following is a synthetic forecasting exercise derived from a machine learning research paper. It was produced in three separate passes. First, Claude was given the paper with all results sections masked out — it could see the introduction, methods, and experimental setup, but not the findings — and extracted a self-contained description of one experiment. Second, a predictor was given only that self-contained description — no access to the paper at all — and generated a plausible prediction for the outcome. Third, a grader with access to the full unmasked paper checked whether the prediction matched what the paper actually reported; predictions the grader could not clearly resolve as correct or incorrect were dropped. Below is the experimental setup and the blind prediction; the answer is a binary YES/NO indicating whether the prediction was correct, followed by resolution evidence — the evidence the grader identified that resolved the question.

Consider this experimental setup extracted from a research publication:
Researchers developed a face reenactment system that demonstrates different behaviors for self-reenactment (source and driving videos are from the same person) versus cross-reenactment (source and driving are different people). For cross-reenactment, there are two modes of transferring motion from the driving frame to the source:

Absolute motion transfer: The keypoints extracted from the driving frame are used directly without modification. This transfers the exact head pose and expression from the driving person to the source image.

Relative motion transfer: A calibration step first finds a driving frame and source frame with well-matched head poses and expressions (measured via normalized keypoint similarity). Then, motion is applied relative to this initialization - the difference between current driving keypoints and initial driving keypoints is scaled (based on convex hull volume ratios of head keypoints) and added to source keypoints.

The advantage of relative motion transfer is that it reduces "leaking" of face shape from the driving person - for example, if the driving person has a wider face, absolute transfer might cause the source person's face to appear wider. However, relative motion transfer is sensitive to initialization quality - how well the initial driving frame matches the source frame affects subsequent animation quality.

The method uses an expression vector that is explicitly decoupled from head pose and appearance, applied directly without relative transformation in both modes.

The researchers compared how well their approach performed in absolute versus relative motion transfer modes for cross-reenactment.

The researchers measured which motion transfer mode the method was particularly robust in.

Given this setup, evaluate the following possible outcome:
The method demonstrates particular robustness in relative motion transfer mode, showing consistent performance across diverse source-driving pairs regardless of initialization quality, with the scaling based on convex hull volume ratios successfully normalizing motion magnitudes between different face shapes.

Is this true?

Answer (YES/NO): NO